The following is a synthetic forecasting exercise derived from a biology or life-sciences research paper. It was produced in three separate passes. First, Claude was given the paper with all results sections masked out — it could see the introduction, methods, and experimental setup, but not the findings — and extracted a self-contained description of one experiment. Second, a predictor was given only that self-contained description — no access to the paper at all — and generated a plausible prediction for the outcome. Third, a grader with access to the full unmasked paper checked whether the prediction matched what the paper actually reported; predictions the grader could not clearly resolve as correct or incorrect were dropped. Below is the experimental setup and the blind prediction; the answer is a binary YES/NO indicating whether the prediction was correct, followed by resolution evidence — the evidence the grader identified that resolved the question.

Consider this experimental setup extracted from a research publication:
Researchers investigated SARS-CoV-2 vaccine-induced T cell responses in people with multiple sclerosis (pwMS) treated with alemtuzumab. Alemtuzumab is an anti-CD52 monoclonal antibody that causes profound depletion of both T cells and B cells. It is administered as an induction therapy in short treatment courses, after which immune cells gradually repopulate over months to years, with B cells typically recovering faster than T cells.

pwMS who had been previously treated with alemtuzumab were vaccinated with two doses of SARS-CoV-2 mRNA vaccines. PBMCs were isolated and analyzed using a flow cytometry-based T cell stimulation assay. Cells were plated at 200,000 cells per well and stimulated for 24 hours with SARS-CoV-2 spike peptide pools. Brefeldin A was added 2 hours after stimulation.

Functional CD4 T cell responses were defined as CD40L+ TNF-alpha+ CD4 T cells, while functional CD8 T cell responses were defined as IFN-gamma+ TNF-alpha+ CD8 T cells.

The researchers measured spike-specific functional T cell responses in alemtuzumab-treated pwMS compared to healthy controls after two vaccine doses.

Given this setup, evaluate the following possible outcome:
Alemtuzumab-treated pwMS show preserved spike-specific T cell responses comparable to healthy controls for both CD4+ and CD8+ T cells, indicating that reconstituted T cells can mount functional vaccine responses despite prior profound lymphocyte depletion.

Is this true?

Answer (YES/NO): YES